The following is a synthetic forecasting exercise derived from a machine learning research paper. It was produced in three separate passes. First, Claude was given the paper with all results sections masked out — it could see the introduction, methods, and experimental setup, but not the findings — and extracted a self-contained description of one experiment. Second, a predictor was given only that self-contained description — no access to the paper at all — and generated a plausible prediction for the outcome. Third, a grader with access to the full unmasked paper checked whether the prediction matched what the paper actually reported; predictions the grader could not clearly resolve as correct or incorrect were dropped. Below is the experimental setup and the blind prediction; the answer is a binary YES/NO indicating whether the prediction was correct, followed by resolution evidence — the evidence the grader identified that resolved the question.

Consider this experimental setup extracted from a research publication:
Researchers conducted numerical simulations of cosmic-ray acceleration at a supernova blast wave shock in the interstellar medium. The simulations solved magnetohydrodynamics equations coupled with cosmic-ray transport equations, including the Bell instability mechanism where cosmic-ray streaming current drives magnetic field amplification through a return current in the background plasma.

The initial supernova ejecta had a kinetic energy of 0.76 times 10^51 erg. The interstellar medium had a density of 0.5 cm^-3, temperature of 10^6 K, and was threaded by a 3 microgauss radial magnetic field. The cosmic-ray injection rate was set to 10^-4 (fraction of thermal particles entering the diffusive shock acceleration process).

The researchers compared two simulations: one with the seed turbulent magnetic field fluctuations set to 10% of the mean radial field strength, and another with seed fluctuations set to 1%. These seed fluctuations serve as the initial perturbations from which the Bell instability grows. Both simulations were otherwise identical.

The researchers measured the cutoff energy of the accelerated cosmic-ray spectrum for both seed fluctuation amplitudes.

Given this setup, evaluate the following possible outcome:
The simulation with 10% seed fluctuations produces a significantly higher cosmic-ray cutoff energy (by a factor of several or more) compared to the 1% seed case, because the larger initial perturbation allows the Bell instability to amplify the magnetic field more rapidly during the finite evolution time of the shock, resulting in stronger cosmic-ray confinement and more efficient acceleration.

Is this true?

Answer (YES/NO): NO